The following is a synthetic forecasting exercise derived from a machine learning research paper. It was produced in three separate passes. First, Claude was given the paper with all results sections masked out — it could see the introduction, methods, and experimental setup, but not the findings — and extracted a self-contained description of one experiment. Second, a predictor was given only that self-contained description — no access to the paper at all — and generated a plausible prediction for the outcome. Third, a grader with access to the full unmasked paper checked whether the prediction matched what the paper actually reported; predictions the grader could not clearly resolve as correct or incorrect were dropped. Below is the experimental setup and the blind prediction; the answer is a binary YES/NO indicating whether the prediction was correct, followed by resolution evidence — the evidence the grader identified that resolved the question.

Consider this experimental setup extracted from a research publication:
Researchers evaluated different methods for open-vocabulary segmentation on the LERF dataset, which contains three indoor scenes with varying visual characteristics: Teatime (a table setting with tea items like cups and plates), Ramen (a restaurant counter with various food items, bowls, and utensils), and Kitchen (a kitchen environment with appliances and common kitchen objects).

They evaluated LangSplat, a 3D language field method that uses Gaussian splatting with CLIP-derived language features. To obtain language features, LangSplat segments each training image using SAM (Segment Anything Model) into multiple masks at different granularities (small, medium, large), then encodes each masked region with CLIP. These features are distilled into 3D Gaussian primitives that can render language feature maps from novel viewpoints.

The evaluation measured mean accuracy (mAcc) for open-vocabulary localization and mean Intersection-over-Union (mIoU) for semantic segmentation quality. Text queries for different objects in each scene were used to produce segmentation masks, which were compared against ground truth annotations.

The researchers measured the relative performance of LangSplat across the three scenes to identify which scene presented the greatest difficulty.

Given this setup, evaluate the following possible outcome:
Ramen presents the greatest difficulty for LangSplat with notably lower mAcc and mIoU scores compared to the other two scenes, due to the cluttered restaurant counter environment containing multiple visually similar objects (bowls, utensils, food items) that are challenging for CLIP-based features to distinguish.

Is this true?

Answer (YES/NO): YES